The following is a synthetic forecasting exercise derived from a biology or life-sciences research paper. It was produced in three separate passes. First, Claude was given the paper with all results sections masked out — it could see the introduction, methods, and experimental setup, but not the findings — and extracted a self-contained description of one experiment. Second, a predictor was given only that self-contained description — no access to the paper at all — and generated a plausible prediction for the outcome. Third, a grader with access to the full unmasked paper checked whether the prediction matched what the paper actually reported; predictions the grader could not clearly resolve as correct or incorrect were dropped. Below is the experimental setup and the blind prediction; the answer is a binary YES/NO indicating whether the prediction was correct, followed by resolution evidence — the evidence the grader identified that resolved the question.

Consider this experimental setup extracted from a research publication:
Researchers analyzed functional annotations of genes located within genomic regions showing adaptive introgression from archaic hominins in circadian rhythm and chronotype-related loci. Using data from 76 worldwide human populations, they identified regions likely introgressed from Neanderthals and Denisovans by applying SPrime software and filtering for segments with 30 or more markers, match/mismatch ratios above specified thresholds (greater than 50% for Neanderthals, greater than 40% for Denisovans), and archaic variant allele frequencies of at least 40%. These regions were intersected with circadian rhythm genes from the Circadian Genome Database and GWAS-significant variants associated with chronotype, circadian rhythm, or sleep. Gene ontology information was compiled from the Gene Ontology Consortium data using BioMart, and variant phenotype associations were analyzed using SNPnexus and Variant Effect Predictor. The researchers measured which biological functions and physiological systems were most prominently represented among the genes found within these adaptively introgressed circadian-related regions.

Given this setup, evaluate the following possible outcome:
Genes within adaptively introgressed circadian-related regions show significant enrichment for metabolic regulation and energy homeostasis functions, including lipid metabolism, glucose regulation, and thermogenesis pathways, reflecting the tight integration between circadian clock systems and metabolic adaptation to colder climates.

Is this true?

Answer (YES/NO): NO